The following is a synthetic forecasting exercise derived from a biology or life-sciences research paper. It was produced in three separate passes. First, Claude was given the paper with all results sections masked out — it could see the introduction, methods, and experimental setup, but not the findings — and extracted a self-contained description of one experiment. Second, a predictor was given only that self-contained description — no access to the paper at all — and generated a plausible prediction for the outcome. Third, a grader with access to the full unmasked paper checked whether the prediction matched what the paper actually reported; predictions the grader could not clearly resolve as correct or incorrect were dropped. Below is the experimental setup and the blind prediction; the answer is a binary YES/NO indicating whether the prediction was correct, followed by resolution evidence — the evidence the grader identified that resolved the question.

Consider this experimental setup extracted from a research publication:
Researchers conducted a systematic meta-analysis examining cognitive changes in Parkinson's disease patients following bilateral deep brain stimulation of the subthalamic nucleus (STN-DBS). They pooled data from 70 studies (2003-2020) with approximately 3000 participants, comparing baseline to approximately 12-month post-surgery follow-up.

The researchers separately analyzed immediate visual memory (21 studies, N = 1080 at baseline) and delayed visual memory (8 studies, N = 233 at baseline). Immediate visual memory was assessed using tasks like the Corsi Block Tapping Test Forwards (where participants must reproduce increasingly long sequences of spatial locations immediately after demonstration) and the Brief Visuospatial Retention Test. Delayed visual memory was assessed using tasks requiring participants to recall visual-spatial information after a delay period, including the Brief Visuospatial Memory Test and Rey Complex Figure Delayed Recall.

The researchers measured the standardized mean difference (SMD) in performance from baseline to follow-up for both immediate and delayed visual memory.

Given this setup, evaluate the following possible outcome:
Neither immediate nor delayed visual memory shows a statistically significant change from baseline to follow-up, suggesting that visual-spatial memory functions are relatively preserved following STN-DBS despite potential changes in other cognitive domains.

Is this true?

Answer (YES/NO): NO